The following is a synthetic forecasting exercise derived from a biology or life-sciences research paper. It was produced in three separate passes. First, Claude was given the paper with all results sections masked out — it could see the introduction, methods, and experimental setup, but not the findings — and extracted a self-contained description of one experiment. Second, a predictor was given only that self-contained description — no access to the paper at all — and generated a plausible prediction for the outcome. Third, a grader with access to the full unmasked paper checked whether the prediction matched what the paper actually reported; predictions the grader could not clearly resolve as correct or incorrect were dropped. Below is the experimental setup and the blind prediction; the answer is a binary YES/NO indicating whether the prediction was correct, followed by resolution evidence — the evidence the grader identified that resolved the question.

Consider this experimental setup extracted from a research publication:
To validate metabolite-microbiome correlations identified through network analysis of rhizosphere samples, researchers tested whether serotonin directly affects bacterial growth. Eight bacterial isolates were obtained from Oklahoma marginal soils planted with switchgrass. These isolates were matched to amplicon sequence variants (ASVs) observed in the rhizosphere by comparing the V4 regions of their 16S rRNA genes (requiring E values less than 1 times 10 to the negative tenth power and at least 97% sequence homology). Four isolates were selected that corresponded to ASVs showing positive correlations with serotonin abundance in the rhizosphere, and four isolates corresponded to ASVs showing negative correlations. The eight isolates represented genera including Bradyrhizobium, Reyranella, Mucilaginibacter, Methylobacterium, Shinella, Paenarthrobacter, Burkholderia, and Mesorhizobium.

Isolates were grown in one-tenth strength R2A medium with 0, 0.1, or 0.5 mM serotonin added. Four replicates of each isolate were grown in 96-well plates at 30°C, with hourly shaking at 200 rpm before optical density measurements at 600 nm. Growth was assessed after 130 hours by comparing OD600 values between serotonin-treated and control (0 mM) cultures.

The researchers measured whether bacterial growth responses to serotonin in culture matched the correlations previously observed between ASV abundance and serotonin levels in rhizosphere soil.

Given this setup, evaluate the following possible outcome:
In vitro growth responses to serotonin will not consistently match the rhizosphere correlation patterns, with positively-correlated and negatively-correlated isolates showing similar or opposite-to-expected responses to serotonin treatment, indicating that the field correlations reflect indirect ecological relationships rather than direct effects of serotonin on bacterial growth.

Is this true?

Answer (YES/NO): NO